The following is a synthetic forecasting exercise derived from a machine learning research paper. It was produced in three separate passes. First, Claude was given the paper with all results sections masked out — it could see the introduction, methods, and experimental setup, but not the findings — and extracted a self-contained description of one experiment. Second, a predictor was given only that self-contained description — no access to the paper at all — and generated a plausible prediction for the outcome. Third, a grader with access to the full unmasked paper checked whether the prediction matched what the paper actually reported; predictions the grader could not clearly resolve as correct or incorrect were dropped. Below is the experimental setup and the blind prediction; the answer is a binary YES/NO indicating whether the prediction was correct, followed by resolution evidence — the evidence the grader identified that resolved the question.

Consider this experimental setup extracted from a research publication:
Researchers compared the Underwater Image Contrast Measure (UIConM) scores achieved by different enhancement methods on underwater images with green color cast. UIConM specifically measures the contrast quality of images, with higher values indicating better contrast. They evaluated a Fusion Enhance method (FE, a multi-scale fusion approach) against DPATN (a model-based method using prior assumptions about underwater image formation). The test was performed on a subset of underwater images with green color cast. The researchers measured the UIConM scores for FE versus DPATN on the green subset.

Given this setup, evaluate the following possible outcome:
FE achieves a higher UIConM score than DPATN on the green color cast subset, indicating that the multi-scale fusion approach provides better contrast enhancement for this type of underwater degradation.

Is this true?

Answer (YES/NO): NO